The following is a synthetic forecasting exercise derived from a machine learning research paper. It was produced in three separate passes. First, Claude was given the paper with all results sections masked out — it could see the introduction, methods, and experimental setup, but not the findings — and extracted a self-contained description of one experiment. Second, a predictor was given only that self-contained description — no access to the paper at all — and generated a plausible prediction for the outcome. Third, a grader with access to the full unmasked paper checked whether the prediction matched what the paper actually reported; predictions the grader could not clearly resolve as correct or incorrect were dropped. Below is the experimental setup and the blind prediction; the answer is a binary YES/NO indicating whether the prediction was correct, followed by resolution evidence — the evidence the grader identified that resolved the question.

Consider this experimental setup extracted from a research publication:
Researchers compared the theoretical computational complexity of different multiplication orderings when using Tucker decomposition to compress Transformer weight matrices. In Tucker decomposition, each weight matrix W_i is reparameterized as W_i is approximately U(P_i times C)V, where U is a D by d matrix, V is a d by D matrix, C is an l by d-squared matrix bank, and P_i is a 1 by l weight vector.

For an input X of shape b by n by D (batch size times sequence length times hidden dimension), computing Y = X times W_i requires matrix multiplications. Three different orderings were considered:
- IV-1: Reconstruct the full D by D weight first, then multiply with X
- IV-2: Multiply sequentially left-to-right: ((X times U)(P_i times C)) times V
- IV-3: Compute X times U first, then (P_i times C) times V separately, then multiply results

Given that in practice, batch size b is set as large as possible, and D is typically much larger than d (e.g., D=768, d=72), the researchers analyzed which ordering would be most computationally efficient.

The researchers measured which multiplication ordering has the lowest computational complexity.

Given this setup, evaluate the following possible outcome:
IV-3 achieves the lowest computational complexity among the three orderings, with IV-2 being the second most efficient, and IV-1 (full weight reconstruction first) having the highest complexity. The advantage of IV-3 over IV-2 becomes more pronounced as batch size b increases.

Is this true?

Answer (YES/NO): YES